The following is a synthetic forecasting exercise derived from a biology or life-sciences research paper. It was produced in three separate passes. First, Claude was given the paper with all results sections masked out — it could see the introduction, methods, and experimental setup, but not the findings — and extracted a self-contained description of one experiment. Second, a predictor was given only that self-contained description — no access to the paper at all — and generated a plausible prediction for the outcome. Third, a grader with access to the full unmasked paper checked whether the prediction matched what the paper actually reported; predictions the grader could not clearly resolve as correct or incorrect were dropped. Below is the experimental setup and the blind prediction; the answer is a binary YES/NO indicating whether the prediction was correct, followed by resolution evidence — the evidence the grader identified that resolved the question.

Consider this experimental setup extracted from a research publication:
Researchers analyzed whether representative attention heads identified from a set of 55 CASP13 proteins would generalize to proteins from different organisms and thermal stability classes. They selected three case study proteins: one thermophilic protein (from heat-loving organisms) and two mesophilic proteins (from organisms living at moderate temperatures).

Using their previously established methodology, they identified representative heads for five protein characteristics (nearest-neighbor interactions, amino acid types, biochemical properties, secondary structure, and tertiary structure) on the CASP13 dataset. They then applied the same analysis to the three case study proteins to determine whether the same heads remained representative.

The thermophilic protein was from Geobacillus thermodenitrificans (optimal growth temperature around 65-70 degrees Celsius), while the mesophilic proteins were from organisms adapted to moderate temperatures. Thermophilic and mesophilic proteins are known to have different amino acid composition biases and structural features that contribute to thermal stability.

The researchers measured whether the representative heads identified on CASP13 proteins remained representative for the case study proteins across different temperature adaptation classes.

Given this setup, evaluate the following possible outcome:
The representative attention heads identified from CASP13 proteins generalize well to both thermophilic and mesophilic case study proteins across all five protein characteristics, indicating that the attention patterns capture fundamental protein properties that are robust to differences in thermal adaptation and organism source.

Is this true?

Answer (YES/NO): YES